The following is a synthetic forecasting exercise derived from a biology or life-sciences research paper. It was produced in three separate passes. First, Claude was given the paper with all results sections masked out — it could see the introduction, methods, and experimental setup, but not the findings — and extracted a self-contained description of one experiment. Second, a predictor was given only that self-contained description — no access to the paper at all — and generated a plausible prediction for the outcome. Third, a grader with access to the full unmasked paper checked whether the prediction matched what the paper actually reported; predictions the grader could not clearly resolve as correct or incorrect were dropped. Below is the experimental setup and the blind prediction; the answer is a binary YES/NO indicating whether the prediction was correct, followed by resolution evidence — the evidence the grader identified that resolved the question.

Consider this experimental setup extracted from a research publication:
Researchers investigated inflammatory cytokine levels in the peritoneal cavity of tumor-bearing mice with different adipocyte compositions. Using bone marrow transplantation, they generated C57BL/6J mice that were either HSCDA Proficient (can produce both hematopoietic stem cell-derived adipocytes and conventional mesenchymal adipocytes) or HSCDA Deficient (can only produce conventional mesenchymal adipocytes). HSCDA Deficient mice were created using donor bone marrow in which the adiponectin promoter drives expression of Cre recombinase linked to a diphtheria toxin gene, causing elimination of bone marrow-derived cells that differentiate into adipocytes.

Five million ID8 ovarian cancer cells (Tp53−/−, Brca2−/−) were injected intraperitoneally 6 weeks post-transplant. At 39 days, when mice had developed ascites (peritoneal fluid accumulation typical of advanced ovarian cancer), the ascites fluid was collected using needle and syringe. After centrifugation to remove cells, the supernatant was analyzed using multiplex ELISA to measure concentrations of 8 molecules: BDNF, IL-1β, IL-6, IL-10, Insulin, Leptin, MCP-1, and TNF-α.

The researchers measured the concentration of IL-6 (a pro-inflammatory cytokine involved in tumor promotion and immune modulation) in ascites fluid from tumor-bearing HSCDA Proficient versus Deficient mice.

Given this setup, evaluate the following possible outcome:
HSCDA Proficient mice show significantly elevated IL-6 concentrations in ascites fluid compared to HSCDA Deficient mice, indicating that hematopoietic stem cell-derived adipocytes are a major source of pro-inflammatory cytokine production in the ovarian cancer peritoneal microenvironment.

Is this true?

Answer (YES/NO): NO